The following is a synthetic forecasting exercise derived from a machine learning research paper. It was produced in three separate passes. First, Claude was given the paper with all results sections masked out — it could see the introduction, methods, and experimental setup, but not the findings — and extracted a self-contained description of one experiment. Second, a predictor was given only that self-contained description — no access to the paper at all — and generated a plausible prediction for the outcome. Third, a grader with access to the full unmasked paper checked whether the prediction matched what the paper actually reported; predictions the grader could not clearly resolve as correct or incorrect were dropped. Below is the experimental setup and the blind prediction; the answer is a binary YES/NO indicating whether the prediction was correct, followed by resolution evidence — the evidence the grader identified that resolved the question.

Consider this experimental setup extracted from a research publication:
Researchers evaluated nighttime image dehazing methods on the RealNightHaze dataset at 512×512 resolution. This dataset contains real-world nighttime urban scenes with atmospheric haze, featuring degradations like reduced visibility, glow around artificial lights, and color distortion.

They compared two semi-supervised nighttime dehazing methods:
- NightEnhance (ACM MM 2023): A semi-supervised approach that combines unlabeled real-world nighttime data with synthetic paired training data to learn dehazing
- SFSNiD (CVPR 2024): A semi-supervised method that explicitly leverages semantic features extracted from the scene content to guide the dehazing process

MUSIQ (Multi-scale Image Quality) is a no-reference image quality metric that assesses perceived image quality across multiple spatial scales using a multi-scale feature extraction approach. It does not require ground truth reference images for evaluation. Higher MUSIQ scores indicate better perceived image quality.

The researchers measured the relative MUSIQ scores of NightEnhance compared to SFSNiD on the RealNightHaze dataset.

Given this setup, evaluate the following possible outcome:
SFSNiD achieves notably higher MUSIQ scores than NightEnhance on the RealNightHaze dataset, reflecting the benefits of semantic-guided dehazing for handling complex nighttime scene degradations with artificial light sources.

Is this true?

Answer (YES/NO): NO